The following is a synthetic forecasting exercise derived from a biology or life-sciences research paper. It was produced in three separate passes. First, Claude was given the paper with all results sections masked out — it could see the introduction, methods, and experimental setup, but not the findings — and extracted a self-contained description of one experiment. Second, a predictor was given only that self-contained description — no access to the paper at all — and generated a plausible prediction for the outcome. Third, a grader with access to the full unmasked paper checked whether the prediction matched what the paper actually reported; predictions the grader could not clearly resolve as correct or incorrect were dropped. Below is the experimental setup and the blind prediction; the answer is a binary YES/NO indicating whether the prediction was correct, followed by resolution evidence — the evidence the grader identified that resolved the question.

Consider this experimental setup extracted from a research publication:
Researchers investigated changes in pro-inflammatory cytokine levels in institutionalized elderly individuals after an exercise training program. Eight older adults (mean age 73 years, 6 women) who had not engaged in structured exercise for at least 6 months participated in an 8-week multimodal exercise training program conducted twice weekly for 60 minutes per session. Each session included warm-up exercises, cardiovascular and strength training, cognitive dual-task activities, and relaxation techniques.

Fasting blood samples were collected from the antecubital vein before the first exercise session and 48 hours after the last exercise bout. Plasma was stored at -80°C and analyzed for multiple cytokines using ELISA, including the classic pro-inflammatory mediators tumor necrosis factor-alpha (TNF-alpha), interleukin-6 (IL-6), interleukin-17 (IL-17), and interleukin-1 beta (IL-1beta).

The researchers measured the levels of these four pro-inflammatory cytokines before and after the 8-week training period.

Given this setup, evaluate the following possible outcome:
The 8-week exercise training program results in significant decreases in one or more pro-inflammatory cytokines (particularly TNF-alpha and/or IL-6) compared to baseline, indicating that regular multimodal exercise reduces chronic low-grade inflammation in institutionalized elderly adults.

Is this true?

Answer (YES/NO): YES